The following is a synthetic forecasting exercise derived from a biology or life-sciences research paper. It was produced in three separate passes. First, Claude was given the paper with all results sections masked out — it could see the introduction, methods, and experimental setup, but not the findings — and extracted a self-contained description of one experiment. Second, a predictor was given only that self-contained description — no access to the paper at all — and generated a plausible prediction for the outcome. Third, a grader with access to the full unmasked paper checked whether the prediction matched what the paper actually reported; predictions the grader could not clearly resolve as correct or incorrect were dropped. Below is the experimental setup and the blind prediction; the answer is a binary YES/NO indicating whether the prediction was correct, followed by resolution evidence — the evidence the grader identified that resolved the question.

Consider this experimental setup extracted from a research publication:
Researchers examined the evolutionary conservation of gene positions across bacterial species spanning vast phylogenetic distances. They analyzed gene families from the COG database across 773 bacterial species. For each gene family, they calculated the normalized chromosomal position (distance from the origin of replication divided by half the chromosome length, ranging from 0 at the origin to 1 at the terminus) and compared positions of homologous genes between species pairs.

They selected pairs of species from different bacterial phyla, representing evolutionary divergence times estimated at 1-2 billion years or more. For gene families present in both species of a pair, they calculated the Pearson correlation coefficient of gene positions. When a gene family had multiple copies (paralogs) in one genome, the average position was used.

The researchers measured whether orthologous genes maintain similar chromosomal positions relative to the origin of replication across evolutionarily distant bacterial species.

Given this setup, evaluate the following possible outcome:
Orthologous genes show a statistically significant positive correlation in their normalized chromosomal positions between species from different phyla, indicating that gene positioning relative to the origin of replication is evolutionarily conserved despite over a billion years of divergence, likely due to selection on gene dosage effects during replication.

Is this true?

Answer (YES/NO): NO